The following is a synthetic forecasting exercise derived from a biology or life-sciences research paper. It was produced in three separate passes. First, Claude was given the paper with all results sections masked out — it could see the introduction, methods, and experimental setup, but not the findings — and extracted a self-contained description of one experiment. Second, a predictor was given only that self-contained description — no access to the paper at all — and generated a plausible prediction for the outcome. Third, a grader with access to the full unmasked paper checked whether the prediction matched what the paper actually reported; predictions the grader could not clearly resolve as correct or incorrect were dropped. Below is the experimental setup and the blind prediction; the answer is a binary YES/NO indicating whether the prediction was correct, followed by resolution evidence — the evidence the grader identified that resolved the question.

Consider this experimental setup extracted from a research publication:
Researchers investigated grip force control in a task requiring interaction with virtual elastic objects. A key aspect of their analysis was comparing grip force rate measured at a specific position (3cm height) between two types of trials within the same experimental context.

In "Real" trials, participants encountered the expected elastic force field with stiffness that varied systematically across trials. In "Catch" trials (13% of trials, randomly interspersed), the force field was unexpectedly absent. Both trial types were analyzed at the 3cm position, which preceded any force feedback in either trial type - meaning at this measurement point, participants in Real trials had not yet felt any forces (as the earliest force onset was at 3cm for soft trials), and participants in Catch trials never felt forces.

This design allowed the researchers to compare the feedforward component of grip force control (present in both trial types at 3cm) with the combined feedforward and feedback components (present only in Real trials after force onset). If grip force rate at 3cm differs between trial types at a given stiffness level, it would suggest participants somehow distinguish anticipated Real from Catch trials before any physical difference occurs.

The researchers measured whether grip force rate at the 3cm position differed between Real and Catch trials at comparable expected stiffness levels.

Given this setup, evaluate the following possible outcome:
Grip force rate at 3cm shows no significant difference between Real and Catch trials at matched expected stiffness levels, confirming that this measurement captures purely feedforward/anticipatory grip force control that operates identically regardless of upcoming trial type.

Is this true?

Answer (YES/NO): YES